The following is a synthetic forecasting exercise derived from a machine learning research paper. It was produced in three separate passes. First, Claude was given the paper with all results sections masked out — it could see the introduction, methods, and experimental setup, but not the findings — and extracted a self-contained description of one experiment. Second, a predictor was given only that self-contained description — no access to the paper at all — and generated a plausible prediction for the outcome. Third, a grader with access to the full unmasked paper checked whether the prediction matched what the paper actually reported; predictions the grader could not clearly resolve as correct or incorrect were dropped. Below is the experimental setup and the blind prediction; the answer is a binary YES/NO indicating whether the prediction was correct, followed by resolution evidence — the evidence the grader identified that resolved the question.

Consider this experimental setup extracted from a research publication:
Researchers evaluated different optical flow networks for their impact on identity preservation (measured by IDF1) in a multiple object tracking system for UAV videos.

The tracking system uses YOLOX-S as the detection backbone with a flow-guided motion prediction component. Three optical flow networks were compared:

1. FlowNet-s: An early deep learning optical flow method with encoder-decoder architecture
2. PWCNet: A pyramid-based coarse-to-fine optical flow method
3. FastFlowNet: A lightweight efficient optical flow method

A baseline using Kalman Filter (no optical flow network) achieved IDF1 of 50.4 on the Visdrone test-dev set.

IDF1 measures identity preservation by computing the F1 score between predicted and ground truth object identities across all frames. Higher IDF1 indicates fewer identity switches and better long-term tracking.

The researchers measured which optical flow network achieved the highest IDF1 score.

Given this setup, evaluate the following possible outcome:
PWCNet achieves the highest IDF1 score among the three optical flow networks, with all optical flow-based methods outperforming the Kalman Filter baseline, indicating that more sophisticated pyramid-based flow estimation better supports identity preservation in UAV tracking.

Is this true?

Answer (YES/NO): NO